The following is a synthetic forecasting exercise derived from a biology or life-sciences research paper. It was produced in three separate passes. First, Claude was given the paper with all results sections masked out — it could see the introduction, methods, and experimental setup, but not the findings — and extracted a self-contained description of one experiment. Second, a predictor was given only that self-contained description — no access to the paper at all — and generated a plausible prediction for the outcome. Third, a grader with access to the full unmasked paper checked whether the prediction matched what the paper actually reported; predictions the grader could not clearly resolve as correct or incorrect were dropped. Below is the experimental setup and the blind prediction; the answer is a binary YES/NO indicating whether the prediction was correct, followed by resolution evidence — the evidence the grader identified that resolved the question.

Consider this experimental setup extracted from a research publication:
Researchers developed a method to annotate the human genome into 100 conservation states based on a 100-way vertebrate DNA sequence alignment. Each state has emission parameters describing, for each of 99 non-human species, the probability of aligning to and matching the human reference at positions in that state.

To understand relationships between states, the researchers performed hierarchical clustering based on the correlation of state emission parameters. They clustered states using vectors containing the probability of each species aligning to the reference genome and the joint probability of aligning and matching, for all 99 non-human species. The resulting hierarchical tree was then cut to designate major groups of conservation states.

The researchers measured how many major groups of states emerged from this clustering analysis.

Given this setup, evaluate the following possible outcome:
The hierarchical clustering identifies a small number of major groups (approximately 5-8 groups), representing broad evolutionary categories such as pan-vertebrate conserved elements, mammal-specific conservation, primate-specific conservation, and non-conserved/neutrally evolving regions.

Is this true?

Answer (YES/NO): YES